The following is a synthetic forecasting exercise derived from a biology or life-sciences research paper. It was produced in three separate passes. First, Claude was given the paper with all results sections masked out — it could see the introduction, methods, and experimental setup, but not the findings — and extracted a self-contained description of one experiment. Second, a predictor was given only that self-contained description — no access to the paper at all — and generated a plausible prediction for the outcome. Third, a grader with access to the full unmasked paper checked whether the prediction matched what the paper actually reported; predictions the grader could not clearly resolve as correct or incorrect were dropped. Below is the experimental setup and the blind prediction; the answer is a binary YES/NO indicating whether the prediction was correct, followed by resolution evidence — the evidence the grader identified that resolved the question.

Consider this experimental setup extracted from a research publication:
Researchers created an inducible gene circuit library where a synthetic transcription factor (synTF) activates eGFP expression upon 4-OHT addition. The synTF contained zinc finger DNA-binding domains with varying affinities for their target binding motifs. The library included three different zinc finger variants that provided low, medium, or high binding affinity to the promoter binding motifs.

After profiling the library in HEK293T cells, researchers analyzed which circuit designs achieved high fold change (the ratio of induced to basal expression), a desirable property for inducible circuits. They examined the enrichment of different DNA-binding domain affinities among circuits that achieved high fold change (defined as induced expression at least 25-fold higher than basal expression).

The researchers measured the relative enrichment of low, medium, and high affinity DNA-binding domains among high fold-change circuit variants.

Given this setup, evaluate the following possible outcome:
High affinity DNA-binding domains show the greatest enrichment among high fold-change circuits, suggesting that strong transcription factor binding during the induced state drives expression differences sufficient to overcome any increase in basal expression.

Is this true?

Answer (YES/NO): NO